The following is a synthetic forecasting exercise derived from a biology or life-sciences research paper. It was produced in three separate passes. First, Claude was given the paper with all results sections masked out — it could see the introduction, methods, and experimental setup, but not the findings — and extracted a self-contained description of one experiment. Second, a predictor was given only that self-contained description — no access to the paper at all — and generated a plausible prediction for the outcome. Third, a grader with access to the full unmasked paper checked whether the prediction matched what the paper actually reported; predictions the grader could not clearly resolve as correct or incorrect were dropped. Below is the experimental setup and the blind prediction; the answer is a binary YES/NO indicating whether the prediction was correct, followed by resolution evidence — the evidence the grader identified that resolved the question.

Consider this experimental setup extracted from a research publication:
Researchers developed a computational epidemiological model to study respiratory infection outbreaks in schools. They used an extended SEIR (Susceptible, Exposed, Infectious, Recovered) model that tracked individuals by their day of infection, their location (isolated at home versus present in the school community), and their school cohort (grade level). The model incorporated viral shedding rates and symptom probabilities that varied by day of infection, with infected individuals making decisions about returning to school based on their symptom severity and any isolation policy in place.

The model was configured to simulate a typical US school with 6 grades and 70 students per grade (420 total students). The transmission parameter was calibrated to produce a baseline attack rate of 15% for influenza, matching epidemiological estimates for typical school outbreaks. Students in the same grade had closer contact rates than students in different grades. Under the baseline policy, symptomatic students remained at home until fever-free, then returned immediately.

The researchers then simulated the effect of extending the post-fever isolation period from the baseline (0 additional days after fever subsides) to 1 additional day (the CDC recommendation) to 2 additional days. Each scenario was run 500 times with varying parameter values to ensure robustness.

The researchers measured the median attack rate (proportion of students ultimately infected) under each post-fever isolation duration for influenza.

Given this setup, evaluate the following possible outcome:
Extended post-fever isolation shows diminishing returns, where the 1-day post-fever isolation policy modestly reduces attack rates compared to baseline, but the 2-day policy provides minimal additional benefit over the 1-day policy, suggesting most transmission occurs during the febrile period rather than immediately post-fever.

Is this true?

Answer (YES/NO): NO